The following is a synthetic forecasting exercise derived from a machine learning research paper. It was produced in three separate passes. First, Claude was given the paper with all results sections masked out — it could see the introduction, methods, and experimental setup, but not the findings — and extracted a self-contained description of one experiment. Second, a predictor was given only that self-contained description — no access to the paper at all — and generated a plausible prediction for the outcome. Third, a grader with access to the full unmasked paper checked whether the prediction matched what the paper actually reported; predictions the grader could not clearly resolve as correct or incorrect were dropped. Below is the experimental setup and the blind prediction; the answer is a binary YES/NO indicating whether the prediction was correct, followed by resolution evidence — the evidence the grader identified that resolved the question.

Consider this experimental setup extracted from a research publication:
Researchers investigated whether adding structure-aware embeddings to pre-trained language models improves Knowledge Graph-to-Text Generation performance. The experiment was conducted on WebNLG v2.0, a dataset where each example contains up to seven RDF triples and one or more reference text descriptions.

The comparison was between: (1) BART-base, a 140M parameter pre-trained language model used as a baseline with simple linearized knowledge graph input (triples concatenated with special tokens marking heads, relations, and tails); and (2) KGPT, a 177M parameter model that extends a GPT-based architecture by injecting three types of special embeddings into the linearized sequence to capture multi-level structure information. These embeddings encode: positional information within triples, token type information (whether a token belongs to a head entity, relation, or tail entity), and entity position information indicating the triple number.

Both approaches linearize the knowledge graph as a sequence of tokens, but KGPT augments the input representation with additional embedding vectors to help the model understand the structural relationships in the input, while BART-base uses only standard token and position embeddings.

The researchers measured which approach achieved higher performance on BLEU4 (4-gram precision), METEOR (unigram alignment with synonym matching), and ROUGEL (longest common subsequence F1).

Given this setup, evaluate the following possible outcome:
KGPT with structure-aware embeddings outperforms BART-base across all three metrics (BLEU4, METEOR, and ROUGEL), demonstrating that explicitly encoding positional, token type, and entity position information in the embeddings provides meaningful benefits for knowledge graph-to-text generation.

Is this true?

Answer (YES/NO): NO